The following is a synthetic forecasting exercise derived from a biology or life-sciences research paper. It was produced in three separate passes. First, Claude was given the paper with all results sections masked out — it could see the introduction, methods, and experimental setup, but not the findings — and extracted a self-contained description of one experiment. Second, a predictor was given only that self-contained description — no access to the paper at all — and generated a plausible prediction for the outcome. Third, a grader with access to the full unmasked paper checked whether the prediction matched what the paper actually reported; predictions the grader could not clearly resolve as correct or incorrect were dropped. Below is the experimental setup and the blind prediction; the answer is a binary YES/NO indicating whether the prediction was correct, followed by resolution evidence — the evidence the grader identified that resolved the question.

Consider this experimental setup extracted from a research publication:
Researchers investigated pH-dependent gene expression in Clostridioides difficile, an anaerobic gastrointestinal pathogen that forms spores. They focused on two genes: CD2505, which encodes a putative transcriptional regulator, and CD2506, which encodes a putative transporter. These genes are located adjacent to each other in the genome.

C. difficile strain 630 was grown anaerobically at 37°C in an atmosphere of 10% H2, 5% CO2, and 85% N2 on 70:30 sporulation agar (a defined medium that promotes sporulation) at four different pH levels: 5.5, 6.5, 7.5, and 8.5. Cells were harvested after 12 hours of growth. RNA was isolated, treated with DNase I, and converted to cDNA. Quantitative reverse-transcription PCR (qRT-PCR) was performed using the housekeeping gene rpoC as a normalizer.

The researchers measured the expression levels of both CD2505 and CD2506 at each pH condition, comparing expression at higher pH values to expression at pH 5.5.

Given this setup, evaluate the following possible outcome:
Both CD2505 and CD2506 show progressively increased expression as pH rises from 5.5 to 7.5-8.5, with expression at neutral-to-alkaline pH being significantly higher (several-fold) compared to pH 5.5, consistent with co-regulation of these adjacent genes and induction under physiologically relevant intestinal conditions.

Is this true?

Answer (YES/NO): NO